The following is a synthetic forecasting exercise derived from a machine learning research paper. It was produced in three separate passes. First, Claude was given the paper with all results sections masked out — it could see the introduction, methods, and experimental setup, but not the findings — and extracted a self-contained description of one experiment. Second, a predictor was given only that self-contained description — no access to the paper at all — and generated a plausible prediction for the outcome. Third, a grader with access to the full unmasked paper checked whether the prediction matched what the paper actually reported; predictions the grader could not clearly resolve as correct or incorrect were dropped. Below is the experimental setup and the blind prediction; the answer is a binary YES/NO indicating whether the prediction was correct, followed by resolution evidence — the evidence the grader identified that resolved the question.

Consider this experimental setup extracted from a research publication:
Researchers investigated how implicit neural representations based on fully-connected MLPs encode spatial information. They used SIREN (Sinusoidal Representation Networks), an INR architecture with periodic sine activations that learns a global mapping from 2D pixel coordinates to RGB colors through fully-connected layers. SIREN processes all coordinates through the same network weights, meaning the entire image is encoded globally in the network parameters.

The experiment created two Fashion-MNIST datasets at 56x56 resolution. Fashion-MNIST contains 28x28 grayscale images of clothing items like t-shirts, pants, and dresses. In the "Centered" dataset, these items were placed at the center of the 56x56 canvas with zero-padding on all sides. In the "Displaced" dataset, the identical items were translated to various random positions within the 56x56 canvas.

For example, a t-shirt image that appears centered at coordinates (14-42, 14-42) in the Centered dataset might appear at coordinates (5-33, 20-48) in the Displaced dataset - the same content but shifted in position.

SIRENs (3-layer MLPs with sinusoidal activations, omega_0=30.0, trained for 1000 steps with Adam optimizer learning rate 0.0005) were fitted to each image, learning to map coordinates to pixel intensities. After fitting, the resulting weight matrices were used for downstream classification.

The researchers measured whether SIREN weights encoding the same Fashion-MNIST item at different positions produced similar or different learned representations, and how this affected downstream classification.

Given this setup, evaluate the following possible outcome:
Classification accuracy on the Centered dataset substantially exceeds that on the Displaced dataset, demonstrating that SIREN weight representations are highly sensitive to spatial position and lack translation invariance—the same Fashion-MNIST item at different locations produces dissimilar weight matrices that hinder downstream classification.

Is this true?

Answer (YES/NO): YES